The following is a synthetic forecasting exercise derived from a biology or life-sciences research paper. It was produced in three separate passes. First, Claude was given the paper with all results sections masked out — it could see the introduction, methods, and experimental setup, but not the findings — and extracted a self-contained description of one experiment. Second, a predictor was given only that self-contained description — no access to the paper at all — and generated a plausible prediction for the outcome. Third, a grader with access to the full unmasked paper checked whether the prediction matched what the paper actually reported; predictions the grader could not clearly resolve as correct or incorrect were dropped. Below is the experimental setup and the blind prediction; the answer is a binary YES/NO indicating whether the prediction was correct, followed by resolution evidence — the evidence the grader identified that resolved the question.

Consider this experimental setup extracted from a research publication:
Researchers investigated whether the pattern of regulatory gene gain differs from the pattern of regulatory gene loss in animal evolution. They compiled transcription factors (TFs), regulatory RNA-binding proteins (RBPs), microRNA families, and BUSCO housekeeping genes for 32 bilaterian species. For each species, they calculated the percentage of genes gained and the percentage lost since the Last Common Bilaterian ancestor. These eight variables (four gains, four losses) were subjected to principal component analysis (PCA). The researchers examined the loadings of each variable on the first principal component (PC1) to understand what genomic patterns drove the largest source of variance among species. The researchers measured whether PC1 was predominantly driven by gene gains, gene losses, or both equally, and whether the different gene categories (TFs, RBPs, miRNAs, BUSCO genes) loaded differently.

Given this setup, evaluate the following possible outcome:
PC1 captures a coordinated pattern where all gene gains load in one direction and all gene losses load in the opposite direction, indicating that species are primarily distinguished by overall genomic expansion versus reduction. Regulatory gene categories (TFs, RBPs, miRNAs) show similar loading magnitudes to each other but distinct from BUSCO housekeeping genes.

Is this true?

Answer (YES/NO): NO